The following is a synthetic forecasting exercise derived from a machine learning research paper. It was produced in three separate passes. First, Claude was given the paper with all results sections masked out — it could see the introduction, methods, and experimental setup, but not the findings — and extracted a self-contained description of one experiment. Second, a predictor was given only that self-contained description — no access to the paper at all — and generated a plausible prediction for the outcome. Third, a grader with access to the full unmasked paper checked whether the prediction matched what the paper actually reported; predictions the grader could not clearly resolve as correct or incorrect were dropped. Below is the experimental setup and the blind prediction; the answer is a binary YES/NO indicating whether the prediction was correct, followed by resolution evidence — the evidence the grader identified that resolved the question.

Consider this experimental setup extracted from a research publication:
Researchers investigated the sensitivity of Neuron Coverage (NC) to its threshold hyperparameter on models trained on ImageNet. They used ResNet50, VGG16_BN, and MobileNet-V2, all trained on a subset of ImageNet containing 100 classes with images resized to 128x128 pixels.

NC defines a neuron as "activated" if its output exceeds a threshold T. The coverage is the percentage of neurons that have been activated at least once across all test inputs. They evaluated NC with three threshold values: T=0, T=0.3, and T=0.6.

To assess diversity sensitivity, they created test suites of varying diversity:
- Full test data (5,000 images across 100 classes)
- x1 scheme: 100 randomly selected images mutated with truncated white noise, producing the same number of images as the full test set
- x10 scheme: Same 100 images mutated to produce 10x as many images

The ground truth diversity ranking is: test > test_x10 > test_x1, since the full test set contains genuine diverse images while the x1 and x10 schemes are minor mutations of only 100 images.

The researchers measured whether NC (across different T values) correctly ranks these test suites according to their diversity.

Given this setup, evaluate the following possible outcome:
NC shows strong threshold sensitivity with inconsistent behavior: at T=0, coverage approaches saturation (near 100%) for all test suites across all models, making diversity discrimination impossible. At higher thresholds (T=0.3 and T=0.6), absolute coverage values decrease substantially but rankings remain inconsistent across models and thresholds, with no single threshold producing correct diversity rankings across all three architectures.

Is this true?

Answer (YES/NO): NO